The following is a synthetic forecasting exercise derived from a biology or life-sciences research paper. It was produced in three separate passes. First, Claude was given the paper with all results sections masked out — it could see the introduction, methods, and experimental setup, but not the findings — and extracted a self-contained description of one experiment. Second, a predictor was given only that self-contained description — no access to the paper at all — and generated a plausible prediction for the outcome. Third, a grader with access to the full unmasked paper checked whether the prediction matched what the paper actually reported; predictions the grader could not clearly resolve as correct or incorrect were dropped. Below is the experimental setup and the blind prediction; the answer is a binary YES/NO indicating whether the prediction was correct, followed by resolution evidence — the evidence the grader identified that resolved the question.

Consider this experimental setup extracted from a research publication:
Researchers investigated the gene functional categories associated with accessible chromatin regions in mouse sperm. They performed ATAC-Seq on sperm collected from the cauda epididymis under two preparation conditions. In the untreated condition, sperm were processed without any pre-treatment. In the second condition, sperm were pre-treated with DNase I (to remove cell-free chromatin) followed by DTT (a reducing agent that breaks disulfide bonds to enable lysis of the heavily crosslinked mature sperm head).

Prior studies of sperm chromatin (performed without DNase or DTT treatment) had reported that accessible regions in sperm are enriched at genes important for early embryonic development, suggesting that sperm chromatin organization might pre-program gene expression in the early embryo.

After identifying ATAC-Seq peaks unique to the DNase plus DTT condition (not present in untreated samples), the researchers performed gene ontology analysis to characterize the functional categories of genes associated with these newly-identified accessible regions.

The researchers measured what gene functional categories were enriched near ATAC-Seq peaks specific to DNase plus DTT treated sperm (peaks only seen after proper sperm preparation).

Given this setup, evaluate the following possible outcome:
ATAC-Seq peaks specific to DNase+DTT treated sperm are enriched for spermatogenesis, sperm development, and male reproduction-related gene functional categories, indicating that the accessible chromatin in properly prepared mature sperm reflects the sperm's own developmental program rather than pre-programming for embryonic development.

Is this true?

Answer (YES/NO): NO